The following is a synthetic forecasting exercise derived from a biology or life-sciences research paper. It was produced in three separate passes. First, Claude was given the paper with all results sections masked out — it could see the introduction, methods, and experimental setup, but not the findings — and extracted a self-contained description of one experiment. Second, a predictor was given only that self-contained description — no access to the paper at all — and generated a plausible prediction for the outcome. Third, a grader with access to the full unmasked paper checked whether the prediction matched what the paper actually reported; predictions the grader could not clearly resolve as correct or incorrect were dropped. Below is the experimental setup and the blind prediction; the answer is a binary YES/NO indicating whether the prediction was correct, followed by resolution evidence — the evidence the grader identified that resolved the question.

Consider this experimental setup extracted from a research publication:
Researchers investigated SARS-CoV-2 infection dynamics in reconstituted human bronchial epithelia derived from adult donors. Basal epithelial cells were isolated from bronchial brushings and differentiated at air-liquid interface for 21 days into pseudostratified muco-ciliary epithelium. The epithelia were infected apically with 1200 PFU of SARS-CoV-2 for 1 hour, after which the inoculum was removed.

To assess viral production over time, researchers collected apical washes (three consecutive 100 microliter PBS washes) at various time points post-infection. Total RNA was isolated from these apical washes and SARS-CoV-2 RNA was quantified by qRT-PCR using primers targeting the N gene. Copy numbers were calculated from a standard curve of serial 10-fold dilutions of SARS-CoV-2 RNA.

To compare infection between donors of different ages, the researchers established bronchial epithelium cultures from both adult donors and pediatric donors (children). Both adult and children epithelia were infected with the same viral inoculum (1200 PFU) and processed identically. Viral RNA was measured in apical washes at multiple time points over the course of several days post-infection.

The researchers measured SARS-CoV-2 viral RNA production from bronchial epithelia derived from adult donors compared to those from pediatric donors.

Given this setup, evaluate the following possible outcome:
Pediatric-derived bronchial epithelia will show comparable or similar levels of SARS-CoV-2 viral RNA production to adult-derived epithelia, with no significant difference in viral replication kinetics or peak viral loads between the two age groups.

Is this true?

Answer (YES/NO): NO